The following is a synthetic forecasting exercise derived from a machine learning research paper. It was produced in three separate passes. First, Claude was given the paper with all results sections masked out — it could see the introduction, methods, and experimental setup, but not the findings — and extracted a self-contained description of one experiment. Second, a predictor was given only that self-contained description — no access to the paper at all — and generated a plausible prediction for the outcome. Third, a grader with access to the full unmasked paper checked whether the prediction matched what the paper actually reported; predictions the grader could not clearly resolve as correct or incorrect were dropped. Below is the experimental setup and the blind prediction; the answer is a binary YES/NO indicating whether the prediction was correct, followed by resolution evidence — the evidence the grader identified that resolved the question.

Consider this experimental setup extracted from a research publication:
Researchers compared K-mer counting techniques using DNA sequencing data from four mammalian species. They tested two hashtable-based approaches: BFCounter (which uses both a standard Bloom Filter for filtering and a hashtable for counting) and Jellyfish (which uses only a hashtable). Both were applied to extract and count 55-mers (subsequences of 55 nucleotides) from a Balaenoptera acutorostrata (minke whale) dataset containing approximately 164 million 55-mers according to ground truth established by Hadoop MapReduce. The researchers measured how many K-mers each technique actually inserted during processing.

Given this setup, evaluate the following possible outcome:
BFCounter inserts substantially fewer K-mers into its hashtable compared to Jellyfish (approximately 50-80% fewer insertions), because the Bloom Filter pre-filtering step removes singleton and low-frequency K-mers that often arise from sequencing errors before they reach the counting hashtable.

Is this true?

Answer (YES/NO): NO